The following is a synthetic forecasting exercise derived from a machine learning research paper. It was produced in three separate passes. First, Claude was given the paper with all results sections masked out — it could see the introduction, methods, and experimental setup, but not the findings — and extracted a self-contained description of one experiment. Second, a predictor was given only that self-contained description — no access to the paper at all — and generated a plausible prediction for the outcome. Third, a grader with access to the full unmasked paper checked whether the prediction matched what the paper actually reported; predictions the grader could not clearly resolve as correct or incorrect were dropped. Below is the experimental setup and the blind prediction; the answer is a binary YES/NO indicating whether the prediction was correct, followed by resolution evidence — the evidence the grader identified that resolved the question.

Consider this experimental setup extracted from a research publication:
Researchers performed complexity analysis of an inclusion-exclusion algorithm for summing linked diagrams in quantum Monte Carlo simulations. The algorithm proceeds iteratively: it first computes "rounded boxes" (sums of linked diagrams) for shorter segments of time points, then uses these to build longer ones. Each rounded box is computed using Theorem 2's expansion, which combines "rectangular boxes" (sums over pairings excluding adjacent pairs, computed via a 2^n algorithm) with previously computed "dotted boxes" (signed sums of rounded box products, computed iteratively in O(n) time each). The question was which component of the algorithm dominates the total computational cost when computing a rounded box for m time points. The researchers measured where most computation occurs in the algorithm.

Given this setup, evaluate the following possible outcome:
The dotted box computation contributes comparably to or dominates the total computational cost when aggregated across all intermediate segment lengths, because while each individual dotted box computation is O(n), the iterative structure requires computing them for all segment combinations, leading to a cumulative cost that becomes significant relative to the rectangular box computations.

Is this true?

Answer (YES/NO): NO